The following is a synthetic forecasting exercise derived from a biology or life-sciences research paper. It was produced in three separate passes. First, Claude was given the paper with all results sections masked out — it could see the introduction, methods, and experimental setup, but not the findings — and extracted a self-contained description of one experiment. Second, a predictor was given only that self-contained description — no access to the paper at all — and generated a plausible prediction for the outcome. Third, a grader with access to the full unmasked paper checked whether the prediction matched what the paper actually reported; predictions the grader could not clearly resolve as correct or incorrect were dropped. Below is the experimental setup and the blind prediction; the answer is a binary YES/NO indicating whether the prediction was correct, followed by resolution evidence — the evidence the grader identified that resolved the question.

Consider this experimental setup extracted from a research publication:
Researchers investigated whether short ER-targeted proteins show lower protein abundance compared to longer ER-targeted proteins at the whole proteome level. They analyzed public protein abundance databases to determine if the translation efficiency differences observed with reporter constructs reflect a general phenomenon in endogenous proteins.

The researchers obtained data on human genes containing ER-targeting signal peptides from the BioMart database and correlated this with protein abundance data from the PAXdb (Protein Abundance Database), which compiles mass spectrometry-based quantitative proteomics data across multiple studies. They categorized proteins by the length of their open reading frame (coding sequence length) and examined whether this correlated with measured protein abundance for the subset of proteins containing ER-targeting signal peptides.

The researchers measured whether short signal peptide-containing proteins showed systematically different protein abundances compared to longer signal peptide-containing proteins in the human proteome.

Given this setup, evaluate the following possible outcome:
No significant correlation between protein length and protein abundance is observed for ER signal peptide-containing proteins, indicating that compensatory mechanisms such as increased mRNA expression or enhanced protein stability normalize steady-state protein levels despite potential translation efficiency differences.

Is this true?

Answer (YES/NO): NO